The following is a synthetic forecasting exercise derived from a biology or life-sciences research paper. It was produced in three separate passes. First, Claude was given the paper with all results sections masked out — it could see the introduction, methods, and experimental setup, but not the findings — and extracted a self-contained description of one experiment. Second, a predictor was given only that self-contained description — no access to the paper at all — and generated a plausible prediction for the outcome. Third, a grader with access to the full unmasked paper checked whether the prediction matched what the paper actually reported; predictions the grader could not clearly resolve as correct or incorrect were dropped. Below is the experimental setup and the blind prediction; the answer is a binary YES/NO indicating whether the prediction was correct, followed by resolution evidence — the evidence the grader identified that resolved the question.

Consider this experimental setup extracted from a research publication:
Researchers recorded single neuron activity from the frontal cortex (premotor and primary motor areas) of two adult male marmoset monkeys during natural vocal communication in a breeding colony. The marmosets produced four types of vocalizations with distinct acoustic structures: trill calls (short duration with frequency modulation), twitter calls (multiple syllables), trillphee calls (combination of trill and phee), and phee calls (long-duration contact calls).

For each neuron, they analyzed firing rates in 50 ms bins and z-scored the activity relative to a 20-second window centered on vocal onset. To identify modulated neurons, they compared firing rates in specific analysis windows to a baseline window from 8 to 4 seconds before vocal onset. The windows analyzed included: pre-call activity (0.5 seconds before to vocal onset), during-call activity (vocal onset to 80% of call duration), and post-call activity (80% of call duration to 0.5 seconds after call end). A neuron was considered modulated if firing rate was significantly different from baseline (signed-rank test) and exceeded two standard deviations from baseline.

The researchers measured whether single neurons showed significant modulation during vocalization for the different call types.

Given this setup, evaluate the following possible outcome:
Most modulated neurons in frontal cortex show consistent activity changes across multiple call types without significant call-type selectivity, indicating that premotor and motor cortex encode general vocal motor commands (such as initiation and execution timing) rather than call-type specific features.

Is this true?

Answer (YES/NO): NO